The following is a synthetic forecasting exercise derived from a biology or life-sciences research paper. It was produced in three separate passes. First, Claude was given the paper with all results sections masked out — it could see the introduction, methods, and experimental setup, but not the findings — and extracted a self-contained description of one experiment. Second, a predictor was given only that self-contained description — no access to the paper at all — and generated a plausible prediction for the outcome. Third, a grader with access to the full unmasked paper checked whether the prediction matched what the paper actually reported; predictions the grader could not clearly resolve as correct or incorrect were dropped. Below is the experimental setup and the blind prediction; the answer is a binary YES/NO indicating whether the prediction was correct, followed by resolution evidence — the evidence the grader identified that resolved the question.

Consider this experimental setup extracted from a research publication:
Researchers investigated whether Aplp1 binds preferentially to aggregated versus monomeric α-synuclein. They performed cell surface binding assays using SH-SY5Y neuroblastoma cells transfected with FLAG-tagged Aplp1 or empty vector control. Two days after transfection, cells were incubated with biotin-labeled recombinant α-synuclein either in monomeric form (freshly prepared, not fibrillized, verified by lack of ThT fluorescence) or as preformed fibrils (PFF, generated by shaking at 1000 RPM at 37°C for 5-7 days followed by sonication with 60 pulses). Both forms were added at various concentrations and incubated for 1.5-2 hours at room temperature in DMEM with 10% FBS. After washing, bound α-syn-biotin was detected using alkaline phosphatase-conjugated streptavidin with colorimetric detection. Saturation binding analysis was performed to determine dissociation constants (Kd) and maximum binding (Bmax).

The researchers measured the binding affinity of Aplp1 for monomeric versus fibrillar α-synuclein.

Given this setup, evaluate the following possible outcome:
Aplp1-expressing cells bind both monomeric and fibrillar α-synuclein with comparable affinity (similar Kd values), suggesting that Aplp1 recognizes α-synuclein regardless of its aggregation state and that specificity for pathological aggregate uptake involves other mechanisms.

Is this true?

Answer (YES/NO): NO